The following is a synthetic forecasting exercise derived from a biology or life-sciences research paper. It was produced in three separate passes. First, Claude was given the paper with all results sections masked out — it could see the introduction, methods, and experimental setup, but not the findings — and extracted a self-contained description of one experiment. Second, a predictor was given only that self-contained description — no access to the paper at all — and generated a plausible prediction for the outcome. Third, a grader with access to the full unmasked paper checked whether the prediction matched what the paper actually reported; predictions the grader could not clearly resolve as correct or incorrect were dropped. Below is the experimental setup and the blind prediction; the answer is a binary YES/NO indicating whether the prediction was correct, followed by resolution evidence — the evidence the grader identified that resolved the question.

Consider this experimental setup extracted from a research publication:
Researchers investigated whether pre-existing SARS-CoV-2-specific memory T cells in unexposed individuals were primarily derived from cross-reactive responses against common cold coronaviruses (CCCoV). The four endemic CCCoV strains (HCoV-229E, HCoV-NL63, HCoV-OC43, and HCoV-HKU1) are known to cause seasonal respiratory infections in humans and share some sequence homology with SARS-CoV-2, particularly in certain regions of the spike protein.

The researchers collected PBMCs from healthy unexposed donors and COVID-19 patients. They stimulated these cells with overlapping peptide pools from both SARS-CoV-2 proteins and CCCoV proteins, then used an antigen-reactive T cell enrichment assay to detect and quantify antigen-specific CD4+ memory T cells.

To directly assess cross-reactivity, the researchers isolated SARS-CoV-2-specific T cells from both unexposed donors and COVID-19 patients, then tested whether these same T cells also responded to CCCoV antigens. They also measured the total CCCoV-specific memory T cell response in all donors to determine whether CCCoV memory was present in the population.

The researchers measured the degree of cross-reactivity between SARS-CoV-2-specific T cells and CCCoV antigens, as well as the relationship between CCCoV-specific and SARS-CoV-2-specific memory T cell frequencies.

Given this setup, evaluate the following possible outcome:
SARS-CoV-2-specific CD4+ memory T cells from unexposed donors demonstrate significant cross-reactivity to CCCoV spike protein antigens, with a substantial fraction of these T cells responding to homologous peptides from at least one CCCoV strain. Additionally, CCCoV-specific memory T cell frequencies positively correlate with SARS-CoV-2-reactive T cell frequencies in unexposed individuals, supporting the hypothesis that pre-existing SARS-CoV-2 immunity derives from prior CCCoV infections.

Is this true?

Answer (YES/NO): NO